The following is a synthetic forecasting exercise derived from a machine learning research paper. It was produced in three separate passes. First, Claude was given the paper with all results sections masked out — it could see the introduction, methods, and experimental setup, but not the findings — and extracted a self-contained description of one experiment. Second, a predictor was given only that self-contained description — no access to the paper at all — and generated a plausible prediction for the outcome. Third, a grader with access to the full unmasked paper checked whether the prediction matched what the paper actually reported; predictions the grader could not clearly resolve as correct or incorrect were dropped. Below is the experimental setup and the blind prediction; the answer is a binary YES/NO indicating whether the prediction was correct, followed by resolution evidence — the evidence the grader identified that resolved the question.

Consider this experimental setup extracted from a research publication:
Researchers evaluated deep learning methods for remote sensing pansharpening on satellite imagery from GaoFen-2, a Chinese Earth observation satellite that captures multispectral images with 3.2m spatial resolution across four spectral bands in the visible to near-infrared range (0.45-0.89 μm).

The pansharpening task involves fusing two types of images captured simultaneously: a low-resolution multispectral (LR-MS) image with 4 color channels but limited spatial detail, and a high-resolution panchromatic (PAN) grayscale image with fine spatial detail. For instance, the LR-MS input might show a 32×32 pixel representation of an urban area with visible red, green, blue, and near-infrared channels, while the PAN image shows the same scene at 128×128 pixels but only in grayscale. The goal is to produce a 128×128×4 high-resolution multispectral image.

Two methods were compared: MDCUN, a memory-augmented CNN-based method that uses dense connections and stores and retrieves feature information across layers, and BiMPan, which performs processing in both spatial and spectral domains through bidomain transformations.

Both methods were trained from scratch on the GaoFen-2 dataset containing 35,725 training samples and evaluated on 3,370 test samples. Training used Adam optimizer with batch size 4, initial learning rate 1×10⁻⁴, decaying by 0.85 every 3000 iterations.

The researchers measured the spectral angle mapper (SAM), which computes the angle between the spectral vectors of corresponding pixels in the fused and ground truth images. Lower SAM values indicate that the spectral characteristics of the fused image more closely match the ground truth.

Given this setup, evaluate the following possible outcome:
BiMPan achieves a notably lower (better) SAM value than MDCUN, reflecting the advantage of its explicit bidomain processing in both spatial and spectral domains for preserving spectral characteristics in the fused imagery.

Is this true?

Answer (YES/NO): NO